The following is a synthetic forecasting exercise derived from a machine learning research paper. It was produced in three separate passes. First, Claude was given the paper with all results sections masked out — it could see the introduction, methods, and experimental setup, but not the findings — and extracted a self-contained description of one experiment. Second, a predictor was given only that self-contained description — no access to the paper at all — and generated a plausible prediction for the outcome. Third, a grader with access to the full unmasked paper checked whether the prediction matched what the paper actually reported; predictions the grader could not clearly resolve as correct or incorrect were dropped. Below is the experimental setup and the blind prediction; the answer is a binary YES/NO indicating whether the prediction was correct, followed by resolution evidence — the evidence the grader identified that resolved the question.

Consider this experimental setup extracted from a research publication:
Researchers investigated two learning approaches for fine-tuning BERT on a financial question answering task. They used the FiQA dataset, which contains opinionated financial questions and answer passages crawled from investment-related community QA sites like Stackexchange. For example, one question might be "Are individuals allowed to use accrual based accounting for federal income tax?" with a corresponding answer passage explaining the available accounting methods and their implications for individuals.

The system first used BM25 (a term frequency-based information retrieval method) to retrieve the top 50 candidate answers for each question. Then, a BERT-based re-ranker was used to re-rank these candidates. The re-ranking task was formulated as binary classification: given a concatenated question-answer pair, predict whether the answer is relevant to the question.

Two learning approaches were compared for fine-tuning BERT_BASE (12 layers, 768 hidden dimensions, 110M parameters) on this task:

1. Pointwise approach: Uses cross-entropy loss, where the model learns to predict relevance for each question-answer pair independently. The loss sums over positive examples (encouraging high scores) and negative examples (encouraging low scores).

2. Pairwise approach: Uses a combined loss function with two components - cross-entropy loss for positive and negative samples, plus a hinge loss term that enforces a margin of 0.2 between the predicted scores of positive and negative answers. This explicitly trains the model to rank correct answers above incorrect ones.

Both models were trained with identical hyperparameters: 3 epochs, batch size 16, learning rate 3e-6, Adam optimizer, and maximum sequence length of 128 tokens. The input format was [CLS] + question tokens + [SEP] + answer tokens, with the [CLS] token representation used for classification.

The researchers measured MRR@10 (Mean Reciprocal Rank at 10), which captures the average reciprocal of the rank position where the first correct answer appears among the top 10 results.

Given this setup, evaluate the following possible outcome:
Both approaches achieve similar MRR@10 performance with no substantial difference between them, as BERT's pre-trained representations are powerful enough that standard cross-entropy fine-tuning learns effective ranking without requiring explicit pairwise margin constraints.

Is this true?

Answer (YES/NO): NO